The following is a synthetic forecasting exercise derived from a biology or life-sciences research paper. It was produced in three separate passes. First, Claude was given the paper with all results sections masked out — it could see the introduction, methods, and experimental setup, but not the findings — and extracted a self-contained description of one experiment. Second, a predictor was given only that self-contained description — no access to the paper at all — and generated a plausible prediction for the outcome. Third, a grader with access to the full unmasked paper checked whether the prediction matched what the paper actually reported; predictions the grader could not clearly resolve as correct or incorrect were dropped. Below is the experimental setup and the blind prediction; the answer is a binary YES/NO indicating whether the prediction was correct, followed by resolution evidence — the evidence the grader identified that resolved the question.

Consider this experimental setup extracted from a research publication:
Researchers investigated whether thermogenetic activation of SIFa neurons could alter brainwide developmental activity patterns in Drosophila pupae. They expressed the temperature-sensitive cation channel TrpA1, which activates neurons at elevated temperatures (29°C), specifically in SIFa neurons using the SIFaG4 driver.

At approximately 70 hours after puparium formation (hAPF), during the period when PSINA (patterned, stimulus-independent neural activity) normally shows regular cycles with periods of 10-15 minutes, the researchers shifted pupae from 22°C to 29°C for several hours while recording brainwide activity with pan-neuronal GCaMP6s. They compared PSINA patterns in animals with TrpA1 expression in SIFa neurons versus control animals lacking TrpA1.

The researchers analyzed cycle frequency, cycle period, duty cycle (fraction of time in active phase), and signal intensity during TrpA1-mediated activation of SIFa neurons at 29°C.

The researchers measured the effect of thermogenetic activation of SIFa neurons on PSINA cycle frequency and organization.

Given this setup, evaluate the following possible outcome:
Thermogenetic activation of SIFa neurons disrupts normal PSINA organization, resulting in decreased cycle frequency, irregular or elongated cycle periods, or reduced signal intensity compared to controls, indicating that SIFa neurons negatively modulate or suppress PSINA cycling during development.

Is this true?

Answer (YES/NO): NO